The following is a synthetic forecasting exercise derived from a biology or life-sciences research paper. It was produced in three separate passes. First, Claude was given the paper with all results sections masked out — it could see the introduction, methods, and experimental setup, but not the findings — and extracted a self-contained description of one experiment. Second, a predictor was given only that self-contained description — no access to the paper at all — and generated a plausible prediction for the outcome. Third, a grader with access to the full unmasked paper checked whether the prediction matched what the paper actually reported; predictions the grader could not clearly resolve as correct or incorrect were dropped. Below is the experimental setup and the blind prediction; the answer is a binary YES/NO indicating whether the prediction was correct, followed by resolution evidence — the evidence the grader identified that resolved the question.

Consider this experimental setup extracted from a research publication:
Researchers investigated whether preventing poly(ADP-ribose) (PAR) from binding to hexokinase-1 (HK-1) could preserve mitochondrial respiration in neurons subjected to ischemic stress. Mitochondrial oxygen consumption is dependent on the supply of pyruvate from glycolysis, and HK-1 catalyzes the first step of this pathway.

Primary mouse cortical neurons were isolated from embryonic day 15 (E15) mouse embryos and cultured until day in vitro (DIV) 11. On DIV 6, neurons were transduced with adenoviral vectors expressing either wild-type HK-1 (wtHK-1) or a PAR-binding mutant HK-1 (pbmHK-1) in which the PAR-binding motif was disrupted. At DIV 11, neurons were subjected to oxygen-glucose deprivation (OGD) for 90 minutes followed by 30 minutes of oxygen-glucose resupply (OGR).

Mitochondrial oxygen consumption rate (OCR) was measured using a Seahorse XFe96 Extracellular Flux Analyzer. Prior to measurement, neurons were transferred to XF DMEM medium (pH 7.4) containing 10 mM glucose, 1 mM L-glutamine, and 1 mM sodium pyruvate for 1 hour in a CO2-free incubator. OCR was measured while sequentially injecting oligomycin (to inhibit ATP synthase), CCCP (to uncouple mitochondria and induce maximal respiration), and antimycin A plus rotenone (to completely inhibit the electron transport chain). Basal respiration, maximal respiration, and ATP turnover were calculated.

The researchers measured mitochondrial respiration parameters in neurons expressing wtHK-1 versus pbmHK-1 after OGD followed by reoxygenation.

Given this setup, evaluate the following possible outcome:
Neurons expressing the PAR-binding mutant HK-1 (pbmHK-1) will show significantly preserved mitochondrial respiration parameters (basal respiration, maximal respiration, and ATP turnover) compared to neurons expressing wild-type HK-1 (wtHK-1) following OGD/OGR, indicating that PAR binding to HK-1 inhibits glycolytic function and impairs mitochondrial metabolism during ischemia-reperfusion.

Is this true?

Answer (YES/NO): YES